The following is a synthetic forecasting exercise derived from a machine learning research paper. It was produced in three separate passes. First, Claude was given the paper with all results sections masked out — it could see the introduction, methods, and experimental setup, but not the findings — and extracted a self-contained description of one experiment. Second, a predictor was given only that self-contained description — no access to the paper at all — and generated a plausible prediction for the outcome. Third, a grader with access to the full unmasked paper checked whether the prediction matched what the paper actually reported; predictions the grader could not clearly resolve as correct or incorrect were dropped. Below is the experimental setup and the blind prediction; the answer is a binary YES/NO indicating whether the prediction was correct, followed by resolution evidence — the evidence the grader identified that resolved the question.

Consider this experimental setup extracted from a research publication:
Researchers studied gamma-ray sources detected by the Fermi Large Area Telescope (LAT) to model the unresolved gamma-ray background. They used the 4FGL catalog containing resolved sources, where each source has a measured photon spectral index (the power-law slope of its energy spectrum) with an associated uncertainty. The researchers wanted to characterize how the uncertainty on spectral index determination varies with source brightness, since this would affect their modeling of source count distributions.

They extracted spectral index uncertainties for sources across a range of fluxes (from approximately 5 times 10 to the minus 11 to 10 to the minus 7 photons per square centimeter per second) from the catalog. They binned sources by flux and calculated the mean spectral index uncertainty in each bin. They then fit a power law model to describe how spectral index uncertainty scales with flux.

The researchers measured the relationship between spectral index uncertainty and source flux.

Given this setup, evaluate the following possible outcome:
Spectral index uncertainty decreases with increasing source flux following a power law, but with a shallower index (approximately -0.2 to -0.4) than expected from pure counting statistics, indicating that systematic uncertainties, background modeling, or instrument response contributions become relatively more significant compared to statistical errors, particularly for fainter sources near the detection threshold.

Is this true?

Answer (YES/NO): NO